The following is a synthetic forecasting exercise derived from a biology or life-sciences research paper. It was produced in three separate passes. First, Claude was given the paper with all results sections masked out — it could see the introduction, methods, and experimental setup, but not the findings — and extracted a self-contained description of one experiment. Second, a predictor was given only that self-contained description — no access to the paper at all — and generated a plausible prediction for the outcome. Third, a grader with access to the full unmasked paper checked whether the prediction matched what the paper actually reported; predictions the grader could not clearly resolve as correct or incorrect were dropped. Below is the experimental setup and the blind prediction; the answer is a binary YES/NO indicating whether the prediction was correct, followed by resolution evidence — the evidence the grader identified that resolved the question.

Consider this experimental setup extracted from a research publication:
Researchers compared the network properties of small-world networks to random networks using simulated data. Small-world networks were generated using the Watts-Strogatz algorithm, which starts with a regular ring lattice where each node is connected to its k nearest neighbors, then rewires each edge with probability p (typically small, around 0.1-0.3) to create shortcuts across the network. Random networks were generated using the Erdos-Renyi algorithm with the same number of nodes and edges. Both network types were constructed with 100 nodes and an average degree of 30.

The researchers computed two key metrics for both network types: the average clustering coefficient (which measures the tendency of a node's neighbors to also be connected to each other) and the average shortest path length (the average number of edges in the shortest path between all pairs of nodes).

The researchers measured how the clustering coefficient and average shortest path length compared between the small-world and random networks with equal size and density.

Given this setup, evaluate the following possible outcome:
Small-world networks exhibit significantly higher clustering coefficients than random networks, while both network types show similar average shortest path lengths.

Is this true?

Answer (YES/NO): NO